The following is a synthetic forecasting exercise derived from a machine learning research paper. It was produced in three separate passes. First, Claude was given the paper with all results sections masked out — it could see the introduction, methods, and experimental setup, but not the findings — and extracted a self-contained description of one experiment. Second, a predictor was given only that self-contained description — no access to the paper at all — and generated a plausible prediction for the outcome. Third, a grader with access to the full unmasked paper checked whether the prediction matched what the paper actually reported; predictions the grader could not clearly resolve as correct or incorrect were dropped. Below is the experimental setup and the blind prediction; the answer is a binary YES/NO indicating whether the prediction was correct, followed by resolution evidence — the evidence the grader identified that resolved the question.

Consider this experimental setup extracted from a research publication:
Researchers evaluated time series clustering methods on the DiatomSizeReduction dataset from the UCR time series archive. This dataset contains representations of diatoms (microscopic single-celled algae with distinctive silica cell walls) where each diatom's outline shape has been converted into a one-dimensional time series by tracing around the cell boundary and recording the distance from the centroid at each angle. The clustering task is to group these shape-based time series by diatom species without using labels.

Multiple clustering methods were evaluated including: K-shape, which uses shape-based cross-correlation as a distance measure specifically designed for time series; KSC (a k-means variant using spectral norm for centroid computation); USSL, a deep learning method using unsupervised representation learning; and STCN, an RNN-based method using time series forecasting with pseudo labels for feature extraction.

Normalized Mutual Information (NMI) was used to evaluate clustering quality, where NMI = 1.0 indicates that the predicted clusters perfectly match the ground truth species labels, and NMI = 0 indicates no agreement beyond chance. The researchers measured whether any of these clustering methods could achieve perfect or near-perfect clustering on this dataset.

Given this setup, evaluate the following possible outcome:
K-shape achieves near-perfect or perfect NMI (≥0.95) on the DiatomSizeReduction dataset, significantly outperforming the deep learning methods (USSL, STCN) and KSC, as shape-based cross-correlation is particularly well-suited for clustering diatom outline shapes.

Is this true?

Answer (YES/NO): NO